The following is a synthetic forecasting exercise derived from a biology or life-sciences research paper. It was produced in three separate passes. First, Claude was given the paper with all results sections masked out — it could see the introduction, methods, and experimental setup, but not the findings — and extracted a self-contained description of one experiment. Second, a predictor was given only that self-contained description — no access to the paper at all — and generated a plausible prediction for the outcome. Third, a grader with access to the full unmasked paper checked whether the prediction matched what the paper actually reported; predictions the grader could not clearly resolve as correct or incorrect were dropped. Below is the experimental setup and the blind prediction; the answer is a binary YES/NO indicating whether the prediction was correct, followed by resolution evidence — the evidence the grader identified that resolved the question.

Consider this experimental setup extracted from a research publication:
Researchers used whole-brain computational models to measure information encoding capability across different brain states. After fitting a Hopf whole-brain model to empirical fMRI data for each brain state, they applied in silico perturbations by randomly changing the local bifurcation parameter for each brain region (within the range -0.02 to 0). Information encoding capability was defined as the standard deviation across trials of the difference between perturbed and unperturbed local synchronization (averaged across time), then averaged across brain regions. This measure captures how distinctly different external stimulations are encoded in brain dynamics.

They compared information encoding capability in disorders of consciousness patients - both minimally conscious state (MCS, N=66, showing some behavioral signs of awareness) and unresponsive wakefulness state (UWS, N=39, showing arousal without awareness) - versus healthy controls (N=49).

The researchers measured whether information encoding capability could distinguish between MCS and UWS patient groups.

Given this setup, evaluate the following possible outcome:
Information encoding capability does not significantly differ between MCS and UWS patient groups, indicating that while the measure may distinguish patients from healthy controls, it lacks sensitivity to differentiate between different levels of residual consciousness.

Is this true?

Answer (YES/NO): NO